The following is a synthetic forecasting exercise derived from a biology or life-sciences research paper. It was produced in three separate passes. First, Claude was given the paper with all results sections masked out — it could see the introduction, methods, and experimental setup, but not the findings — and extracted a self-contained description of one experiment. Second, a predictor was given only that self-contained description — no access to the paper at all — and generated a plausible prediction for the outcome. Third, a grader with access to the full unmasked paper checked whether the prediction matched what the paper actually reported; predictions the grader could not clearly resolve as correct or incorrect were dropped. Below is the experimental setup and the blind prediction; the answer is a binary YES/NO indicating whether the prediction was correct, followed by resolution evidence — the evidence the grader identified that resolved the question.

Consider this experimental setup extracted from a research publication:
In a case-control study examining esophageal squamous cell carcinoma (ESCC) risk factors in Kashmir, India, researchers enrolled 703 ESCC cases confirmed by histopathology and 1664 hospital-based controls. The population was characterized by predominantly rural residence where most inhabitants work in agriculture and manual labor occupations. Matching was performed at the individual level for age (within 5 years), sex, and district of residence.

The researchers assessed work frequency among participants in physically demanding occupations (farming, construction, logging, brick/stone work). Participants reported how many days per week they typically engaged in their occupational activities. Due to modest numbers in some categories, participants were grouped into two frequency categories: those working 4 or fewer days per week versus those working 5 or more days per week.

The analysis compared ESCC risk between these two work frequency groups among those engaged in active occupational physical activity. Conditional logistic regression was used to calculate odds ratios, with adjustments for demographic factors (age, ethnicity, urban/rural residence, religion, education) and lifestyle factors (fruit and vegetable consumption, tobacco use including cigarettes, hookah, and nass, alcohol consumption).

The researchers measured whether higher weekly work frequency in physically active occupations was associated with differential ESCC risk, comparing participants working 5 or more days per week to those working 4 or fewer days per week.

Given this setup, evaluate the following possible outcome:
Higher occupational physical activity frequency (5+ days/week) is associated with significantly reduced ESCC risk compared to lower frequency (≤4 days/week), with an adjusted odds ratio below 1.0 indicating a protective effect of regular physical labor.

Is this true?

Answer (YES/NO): NO